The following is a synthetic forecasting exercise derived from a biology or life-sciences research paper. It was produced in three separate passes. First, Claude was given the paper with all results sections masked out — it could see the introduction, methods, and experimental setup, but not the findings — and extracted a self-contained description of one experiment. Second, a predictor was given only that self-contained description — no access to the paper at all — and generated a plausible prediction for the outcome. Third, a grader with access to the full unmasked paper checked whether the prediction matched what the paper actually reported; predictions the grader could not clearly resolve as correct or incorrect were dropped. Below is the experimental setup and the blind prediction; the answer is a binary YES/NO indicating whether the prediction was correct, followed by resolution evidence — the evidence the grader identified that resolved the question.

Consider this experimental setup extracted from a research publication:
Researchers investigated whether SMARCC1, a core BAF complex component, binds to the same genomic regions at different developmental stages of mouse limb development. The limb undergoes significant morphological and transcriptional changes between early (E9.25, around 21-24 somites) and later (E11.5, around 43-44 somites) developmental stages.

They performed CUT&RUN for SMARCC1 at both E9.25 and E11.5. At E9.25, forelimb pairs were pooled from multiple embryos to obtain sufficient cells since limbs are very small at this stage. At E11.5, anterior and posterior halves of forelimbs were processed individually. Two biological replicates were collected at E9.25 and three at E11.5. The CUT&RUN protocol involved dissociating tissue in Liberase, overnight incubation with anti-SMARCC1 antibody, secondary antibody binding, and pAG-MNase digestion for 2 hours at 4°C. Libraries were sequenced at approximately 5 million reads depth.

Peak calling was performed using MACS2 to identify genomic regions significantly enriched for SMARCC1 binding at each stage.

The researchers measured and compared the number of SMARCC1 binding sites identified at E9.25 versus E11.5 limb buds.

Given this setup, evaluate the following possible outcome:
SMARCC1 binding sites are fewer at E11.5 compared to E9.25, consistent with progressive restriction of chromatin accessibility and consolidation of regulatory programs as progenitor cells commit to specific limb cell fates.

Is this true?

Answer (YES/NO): NO